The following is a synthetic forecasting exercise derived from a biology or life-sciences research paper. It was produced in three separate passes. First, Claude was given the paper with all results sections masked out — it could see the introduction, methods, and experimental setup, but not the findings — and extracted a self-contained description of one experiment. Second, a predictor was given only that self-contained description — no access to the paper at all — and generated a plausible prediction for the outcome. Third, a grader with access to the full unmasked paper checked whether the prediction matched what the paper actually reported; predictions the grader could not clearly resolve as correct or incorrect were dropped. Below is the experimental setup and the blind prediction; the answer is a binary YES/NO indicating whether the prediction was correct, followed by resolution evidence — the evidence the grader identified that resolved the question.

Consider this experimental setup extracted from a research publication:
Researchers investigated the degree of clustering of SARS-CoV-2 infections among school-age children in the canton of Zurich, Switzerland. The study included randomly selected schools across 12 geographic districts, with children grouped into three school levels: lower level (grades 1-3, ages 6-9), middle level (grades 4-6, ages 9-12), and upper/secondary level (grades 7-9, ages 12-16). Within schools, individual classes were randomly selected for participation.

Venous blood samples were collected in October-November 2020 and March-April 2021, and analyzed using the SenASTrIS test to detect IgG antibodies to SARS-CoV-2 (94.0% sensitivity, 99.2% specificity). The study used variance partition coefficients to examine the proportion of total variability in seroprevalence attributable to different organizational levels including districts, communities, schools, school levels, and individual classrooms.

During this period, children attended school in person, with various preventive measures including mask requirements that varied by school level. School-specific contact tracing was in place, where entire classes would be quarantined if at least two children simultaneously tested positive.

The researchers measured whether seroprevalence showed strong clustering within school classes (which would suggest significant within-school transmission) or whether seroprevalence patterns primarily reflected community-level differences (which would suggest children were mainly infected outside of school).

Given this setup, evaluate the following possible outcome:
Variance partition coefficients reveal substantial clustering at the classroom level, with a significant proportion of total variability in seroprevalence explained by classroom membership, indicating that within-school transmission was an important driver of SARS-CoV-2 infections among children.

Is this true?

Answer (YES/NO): NO